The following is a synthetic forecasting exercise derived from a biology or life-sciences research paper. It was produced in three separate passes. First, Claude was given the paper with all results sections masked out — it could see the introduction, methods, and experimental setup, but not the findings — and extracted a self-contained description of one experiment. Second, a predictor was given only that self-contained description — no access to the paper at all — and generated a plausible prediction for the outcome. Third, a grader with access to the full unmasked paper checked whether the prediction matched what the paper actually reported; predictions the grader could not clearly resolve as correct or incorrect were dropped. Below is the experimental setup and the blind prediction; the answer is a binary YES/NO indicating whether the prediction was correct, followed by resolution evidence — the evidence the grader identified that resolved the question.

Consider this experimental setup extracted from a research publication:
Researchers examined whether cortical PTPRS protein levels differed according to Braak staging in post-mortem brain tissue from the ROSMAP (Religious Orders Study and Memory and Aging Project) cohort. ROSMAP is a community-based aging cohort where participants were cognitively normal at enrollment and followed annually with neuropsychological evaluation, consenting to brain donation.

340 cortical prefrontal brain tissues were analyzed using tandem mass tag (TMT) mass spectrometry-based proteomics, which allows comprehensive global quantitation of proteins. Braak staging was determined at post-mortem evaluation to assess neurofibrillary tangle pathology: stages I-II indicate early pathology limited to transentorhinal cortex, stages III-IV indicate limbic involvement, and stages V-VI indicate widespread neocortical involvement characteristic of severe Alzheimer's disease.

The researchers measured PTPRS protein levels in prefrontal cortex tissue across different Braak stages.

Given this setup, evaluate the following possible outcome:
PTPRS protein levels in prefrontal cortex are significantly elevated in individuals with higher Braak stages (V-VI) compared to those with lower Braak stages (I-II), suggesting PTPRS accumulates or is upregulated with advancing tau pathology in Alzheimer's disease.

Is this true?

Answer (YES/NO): NO